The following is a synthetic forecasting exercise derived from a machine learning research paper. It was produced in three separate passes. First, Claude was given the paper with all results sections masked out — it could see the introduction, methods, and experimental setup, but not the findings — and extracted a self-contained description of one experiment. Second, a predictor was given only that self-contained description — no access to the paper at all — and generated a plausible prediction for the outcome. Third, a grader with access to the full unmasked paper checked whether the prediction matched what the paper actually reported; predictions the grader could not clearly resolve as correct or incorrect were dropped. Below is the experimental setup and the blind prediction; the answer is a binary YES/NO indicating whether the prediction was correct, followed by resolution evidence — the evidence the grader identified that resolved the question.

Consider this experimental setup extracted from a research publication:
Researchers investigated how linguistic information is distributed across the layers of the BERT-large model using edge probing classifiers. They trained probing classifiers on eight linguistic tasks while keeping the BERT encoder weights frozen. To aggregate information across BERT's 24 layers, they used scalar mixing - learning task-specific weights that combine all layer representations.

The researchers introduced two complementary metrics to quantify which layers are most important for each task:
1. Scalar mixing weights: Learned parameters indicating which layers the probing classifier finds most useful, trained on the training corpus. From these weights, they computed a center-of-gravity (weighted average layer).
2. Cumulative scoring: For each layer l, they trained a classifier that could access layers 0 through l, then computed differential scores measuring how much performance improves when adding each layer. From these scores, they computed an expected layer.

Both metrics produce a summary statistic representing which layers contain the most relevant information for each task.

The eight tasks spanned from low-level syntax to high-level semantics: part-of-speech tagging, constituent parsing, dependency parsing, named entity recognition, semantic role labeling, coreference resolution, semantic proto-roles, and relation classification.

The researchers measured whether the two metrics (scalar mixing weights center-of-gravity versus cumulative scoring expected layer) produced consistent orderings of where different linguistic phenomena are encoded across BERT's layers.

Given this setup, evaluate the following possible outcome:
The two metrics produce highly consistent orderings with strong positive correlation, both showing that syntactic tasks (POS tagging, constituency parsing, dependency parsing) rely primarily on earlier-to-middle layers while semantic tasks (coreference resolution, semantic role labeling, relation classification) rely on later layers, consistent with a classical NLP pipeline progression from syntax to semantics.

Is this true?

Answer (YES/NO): YES